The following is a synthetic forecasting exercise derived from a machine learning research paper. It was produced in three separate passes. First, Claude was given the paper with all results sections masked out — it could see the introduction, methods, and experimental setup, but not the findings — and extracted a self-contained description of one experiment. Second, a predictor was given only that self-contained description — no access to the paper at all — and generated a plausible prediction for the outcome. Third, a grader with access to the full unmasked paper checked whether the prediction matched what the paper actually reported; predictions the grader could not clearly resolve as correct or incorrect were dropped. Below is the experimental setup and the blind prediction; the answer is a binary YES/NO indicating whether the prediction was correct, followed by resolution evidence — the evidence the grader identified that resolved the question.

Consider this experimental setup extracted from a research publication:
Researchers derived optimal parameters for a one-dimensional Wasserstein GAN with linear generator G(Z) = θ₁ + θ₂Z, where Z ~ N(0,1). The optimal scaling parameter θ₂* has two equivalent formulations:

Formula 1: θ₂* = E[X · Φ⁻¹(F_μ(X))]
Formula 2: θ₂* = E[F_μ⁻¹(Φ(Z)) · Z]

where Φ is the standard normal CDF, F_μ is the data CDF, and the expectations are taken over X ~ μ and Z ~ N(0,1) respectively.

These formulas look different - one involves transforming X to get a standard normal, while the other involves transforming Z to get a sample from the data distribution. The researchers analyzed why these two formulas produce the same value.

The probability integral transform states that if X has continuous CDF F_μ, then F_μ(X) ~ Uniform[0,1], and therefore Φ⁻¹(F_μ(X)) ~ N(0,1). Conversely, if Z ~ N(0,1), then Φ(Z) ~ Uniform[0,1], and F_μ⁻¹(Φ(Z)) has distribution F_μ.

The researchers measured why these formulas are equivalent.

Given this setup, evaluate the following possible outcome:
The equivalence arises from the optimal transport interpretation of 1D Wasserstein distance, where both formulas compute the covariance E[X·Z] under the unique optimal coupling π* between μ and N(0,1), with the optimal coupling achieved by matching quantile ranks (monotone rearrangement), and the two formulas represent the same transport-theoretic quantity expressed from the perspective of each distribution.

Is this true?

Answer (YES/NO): YES